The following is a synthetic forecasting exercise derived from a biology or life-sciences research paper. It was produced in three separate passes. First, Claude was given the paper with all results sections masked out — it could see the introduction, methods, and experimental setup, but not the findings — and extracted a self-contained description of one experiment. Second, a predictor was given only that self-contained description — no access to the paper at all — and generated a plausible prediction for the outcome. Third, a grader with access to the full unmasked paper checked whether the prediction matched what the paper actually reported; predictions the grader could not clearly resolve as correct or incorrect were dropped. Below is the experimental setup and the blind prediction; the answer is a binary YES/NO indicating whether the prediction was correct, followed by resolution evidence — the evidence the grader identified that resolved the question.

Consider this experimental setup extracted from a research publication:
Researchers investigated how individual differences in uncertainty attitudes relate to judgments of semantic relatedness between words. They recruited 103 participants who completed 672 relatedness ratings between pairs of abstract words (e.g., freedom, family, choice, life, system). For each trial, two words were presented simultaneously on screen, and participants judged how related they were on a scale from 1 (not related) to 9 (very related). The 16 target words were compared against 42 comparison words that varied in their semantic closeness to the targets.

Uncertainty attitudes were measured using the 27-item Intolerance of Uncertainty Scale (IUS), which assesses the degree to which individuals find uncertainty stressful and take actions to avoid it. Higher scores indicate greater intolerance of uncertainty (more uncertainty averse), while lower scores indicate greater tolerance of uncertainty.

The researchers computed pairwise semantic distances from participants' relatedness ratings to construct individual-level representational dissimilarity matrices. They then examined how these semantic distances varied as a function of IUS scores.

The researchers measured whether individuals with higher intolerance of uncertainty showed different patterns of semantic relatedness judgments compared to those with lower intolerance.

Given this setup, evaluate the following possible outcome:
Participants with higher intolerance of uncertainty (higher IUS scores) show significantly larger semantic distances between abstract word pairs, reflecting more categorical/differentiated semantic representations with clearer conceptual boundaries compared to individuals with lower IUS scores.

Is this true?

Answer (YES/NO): YES